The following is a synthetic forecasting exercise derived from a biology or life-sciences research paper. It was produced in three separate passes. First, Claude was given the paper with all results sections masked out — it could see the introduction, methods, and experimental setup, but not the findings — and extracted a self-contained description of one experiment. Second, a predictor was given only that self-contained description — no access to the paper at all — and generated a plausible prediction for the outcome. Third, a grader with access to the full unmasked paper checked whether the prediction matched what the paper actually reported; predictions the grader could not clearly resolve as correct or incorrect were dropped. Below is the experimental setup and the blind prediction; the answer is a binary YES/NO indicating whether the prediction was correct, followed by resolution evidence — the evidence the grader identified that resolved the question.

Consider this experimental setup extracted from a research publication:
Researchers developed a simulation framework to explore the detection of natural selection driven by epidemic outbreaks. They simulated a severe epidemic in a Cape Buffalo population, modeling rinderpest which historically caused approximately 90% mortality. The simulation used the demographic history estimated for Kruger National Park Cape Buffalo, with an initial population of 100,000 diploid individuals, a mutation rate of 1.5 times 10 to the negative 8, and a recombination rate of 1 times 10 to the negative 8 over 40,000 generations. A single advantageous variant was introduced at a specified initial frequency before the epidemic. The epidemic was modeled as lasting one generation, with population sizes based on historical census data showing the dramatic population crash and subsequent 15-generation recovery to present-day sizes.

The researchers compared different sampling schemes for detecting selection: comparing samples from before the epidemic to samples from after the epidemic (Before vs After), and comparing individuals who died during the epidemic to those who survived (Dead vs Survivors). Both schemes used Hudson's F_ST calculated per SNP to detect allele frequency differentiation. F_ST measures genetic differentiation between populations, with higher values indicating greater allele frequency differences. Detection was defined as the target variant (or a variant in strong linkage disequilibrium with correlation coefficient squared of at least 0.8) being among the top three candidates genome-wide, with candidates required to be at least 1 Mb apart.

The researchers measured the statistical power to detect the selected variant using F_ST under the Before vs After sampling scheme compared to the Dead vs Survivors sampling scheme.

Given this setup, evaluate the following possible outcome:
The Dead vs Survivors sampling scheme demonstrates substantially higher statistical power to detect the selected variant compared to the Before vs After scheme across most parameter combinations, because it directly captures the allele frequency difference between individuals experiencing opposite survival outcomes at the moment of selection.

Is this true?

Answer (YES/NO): YES